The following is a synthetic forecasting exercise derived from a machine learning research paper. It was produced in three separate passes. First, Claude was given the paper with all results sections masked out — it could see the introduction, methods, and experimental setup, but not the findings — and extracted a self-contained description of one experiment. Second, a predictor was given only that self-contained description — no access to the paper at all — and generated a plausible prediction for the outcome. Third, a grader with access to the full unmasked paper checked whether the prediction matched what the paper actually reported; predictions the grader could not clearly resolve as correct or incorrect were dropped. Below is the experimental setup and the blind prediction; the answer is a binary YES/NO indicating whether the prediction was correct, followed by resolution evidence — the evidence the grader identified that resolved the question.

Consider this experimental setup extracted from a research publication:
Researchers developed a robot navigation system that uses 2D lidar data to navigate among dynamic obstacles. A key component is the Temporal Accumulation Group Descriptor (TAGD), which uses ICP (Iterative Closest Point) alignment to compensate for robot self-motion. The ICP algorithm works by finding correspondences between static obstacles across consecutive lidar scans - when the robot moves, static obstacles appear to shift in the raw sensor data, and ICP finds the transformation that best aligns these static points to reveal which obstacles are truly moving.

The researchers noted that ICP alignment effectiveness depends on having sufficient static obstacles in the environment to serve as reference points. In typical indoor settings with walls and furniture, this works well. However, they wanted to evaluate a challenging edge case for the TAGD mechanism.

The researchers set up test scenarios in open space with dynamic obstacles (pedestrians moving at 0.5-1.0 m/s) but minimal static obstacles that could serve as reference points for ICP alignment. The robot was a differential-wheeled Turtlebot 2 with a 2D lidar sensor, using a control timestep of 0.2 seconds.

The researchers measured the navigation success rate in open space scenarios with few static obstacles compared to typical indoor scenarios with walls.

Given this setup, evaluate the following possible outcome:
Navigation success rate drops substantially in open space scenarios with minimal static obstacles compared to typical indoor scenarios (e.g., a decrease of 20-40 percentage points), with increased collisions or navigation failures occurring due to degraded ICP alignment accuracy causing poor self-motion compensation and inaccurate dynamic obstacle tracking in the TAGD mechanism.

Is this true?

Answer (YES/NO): NO